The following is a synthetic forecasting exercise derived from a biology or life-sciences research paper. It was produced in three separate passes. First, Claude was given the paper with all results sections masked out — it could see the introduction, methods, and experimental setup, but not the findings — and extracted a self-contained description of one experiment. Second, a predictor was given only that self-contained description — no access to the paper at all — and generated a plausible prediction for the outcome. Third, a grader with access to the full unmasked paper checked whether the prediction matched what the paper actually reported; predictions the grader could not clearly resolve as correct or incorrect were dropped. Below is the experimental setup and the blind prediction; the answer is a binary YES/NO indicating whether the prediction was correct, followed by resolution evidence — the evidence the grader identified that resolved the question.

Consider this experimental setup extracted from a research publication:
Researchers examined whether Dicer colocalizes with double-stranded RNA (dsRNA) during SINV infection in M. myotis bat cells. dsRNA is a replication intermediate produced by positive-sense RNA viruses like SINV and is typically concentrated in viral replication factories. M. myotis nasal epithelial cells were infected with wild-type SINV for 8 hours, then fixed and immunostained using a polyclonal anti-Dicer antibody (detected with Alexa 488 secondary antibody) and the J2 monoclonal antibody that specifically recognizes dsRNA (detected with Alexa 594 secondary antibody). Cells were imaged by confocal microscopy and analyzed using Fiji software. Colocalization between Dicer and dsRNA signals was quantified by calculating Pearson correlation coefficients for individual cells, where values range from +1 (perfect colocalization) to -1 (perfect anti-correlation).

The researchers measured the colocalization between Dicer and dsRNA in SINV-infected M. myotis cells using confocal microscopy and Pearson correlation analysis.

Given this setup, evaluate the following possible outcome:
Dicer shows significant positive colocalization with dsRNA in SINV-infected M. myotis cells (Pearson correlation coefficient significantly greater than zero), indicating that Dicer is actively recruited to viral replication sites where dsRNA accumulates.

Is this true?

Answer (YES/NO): YES